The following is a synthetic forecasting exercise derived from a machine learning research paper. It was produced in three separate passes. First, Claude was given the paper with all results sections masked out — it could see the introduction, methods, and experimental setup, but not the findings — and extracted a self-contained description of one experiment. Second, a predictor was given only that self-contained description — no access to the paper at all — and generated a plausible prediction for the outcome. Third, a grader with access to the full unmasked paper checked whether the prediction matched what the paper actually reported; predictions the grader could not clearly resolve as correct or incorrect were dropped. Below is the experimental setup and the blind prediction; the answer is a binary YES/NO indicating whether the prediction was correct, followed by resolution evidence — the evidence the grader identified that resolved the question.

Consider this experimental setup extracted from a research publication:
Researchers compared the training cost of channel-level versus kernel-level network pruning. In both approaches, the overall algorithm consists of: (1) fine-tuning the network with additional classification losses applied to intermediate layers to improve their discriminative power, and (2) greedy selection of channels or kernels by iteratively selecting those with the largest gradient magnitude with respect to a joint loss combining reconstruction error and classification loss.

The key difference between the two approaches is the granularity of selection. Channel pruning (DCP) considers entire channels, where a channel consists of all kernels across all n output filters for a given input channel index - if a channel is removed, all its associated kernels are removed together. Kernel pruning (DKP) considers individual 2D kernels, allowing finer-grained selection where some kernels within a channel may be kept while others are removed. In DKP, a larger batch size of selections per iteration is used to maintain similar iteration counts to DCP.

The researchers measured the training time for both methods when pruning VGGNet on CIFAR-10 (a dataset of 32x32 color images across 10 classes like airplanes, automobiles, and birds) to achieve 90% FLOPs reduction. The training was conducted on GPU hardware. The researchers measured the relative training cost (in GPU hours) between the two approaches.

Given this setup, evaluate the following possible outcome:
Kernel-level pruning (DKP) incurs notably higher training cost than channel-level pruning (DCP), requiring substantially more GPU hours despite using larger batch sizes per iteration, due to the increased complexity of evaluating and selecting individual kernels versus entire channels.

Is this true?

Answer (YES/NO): NO